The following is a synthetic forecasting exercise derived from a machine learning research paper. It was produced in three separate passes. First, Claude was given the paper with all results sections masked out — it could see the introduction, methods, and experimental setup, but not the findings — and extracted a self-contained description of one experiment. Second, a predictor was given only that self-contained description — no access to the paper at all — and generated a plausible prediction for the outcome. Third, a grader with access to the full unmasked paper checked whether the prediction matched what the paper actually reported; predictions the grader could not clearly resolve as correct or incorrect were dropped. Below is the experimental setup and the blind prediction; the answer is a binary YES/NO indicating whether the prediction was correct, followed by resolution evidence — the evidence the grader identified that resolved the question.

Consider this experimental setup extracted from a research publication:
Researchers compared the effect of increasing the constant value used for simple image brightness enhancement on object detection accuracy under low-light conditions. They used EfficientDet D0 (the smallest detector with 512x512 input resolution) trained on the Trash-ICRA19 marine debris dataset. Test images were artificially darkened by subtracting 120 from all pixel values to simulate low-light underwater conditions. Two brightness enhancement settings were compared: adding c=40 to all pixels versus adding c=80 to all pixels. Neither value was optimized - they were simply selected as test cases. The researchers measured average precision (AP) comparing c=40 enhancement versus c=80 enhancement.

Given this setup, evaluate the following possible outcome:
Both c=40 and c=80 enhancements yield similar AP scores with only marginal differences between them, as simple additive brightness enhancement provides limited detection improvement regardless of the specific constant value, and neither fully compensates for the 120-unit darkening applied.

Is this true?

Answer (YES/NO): NO